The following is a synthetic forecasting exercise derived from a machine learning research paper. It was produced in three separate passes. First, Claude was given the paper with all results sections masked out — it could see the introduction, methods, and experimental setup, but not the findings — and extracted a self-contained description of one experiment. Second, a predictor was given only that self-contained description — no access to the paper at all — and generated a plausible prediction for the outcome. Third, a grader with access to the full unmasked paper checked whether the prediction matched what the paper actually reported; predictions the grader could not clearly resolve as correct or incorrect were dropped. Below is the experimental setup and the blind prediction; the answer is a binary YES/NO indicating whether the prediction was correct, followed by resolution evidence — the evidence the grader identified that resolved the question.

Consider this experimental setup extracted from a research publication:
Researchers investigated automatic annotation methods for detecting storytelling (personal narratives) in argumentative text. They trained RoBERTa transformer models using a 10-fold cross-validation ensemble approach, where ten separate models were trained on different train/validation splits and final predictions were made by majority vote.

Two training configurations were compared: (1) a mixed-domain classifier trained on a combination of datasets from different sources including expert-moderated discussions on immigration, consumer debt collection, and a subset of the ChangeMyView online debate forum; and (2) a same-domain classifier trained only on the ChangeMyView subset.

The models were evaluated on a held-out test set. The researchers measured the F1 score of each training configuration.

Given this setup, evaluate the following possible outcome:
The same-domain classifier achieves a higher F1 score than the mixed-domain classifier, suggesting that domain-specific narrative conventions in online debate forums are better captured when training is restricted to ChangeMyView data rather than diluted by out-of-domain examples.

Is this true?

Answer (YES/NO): NO